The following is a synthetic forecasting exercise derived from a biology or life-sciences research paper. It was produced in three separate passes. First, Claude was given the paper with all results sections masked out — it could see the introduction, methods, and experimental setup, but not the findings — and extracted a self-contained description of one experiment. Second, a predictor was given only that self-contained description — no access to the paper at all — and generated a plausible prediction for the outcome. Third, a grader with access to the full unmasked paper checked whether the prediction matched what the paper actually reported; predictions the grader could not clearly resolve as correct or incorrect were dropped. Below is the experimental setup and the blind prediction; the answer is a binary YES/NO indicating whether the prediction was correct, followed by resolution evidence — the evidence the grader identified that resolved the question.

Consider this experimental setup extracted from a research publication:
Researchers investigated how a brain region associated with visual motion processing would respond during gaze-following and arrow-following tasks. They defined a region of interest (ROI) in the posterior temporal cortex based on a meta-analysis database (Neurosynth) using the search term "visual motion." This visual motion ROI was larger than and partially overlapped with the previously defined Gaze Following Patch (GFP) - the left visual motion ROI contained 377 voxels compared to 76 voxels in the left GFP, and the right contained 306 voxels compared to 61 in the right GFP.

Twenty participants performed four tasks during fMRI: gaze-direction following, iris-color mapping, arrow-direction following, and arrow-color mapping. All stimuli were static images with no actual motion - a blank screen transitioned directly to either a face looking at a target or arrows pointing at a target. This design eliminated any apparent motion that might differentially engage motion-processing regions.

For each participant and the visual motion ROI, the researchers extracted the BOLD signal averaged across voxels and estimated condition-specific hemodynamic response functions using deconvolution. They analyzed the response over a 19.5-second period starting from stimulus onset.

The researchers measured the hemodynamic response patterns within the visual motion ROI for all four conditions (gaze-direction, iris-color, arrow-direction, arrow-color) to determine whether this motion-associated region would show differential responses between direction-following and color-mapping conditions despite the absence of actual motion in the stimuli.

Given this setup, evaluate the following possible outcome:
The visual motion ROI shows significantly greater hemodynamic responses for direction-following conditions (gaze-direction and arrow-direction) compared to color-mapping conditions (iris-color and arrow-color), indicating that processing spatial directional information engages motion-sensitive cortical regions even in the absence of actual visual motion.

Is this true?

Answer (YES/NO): NO